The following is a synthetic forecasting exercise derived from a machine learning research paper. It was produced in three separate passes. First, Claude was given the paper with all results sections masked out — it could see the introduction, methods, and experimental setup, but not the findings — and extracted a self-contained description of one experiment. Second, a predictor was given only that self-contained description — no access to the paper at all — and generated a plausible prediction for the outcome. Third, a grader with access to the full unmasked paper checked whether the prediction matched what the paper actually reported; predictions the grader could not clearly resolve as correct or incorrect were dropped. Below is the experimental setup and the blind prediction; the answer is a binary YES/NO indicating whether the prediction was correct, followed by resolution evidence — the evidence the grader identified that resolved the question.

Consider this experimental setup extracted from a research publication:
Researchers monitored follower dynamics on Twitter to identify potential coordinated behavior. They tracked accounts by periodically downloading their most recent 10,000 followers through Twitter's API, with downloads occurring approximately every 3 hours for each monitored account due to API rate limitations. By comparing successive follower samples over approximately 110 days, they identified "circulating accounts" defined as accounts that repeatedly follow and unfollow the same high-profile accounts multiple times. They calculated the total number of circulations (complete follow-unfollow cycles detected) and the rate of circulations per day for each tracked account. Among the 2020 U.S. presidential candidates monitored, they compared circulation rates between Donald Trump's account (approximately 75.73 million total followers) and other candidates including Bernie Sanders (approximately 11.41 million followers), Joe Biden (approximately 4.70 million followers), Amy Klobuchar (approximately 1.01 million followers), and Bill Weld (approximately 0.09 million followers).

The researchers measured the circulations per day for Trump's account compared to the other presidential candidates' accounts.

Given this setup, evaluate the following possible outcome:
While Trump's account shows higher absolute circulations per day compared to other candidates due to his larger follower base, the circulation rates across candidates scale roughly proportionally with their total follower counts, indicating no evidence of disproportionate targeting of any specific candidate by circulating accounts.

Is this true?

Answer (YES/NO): NO